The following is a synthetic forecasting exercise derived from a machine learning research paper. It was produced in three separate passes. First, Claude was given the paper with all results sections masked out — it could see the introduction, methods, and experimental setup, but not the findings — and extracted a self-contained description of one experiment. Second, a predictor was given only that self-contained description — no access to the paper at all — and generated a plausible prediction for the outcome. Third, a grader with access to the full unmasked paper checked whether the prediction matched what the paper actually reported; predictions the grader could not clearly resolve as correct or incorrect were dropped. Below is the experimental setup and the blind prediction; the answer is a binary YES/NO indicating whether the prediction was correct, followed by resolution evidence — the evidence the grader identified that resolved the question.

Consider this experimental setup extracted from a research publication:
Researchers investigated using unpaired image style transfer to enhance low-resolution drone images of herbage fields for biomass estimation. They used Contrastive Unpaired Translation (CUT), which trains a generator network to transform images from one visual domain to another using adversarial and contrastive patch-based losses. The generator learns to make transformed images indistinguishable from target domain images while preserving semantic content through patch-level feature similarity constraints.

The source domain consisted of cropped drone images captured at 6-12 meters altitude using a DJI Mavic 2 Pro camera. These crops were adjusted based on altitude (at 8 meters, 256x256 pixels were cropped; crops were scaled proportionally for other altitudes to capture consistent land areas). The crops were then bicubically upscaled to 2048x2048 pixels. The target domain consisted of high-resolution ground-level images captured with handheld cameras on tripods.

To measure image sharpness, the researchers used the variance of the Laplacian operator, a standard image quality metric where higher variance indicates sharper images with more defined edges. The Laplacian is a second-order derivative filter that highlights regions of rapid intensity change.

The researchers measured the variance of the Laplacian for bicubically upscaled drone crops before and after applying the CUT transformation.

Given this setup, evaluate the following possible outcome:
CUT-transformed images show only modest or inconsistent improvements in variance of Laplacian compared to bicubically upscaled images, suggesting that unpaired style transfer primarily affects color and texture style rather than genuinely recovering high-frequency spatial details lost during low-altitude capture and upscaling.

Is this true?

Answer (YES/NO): NO